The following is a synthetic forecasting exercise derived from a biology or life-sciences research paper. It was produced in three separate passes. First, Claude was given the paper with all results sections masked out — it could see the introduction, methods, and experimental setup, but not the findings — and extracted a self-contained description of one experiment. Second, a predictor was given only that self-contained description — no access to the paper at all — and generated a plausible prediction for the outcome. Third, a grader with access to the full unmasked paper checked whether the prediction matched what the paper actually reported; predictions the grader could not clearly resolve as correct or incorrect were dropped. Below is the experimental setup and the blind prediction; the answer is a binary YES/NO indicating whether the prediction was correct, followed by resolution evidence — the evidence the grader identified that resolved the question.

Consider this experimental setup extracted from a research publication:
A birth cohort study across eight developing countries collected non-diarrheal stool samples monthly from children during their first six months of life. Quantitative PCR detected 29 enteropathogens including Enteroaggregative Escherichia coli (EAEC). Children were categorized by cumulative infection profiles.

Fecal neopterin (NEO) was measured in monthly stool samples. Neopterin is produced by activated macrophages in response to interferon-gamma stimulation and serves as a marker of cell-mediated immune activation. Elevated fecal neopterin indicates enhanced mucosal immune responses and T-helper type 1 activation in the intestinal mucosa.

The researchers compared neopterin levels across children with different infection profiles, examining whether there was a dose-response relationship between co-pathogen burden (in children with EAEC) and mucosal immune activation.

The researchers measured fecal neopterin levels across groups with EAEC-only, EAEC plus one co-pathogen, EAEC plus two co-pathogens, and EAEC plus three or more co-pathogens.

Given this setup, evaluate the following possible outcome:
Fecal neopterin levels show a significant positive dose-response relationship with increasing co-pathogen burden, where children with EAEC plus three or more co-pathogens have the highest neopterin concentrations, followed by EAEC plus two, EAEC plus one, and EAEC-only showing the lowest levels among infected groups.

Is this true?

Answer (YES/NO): NO